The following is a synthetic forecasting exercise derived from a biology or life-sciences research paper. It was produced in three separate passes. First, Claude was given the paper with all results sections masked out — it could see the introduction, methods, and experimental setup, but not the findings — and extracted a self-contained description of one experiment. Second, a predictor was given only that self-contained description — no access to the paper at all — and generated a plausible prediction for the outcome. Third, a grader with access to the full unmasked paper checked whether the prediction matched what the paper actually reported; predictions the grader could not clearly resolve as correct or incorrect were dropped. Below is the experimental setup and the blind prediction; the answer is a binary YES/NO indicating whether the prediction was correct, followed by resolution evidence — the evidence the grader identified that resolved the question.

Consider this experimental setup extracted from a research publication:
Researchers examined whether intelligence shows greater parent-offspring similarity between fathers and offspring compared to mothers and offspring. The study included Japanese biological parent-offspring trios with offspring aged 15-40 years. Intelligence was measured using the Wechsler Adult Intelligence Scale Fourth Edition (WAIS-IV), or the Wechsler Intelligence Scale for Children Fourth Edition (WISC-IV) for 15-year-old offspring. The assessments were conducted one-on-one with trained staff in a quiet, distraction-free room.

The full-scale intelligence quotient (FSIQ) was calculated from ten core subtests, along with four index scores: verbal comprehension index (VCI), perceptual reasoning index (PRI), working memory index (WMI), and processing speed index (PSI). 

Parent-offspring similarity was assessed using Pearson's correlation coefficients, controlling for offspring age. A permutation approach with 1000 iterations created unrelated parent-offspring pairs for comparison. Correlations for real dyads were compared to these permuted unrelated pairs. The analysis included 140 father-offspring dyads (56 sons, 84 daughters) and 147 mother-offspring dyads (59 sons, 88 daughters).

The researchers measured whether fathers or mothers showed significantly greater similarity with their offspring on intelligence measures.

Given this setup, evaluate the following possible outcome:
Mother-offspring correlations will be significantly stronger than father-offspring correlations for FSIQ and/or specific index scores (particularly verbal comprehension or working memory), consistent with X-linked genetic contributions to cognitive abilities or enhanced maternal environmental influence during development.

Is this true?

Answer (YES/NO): NO